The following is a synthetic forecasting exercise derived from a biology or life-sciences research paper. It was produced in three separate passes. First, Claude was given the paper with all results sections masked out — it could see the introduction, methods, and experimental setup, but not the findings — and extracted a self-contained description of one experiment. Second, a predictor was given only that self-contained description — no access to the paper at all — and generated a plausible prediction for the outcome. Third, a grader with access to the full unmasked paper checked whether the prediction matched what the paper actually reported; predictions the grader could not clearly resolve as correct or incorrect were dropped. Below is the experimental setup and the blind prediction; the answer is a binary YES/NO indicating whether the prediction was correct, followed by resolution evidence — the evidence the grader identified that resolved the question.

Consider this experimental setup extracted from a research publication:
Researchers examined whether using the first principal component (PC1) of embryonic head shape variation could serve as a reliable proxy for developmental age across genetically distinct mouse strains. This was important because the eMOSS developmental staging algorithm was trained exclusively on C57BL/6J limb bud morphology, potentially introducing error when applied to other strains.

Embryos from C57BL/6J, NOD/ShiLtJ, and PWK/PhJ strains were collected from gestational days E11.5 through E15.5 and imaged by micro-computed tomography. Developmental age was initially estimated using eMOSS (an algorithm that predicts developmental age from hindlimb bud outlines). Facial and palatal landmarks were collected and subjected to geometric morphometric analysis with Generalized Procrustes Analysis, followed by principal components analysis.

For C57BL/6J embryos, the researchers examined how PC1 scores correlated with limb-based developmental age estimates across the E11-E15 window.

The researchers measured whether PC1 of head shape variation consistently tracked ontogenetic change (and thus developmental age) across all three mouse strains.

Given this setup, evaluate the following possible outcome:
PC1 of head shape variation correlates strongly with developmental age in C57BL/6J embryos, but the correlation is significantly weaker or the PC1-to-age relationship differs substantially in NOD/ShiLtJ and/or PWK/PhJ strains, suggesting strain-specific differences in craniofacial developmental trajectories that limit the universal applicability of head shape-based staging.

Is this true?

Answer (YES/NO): NO